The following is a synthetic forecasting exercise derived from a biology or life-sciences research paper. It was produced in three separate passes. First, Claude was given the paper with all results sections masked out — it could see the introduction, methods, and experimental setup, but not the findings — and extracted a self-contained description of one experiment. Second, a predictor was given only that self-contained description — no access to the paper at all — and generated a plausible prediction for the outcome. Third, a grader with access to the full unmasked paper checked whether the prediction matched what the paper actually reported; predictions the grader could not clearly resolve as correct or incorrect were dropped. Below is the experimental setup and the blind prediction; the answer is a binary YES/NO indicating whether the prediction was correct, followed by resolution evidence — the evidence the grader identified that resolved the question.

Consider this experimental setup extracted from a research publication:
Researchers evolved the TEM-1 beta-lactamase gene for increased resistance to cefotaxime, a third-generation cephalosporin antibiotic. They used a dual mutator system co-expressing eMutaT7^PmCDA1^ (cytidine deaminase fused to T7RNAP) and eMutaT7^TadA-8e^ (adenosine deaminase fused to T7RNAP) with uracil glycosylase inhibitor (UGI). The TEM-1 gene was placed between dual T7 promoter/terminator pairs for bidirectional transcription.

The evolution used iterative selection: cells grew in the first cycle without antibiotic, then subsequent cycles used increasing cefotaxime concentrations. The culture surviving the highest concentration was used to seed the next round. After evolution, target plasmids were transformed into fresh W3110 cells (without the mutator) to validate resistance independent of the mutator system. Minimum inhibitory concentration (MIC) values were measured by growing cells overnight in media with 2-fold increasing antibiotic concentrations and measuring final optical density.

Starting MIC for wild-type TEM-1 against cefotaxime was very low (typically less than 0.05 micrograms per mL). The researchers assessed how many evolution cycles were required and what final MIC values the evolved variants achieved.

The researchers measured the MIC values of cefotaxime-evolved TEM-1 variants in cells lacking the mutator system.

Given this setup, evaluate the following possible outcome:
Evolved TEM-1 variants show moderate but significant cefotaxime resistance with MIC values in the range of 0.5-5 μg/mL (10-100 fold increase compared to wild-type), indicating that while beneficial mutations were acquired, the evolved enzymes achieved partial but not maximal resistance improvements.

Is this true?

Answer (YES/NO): NO